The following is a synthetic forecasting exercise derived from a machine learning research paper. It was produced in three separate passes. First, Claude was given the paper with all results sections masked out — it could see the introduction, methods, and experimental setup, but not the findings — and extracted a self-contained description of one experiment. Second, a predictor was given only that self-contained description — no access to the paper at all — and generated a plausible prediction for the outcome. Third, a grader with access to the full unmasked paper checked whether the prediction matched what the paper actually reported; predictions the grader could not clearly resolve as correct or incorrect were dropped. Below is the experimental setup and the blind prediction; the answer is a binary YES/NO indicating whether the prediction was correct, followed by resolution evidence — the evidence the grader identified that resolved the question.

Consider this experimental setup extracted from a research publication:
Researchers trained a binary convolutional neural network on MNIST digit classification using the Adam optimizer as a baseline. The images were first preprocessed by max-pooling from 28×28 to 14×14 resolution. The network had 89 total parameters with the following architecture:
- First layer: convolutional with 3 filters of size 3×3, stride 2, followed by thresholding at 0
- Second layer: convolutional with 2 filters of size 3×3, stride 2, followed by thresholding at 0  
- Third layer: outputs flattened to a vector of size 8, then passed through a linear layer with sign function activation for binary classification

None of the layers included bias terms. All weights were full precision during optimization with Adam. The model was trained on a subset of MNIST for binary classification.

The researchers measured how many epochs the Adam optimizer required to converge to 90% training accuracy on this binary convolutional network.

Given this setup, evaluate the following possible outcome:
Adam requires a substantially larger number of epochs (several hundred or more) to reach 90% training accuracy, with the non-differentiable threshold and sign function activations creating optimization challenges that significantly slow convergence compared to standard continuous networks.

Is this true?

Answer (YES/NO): NO